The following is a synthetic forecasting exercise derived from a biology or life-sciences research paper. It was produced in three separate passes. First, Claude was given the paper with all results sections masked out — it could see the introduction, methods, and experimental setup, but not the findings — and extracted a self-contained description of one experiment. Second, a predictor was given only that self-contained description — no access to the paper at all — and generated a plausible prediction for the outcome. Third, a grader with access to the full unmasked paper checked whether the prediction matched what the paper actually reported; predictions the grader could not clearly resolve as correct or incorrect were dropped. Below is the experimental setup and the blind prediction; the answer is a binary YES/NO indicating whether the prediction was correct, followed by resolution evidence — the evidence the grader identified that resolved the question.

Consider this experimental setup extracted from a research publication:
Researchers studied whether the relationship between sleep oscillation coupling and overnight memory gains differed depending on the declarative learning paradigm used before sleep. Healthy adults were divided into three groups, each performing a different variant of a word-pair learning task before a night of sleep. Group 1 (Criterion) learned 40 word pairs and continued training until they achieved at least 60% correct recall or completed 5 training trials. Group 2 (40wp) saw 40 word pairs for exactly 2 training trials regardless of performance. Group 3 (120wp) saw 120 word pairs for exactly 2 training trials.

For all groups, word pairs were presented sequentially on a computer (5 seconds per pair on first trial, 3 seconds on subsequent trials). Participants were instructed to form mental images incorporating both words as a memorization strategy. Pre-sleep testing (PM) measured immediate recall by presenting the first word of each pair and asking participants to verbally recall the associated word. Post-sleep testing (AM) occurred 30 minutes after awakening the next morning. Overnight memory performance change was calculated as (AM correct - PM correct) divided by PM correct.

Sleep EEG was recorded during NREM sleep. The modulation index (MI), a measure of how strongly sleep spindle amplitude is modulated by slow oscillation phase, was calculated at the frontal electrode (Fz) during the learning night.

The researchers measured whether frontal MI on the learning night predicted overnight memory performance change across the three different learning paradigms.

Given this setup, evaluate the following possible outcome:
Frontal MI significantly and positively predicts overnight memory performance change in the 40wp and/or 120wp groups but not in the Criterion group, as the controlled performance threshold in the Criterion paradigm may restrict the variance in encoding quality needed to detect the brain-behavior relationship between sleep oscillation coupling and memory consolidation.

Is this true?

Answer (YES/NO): NO